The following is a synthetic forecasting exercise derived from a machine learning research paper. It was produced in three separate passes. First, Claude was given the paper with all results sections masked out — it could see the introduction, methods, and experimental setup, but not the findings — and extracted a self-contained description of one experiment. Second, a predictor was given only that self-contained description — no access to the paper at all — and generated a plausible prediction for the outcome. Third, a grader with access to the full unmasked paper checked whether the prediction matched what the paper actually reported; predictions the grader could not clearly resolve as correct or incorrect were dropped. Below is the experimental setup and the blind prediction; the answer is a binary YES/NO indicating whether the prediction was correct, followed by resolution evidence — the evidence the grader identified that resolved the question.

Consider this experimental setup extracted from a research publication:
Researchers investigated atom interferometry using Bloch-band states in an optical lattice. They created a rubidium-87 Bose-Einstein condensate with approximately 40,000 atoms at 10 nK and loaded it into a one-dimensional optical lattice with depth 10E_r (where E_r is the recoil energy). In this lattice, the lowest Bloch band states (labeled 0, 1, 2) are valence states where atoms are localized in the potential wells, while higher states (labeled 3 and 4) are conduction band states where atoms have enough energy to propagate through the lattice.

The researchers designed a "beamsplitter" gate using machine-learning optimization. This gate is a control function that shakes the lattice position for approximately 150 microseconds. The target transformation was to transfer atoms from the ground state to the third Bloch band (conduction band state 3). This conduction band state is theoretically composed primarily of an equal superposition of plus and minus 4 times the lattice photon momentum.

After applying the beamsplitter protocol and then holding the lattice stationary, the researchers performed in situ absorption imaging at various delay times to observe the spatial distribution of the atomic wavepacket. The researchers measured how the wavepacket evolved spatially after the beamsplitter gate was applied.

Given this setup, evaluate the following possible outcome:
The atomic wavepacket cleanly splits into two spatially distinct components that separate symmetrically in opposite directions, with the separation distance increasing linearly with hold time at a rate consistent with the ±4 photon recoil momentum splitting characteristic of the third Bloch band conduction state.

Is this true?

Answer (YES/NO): YES